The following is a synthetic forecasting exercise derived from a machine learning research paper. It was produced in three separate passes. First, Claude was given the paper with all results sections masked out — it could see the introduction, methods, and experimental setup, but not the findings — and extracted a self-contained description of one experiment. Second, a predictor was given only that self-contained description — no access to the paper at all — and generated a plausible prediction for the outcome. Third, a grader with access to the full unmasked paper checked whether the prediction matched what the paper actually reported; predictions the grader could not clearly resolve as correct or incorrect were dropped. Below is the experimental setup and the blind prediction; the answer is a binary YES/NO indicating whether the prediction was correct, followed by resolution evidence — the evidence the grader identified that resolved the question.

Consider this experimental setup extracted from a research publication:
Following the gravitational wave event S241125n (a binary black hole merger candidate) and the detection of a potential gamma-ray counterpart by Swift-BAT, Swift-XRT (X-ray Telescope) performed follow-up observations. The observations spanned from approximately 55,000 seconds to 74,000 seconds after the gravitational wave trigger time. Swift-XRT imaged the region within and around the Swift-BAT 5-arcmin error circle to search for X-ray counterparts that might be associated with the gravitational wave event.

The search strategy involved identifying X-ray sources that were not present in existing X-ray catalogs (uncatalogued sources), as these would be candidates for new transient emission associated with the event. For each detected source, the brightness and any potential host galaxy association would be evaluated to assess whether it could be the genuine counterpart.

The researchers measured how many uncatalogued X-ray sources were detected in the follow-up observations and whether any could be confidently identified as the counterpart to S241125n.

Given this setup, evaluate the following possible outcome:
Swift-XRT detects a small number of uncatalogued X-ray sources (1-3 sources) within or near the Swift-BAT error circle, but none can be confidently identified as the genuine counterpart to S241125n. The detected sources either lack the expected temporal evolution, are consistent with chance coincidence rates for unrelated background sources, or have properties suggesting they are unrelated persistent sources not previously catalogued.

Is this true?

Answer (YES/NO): NO